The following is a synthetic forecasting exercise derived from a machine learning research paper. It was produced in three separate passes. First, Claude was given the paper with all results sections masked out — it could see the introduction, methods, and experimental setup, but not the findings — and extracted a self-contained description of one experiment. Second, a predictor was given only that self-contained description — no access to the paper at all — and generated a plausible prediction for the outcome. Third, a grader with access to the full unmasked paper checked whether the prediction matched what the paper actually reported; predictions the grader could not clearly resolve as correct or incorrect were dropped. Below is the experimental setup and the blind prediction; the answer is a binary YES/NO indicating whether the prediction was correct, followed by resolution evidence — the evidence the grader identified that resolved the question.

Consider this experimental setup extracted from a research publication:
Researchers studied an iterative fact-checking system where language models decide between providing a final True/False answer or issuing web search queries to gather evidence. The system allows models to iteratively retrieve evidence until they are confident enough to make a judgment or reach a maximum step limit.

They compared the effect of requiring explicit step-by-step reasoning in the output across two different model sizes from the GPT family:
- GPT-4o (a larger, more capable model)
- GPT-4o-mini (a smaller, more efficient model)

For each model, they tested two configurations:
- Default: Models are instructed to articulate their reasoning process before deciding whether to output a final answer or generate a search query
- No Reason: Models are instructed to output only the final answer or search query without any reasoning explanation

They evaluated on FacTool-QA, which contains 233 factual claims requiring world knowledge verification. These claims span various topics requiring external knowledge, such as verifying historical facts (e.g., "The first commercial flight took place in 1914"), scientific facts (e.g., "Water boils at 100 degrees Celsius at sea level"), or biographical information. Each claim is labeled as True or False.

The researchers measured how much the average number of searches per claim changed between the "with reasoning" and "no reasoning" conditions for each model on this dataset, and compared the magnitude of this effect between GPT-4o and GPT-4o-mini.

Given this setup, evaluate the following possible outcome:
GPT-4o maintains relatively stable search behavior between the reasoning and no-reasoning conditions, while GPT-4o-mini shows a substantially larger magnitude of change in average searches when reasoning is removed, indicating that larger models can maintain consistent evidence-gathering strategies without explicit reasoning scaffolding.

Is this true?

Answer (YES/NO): NO